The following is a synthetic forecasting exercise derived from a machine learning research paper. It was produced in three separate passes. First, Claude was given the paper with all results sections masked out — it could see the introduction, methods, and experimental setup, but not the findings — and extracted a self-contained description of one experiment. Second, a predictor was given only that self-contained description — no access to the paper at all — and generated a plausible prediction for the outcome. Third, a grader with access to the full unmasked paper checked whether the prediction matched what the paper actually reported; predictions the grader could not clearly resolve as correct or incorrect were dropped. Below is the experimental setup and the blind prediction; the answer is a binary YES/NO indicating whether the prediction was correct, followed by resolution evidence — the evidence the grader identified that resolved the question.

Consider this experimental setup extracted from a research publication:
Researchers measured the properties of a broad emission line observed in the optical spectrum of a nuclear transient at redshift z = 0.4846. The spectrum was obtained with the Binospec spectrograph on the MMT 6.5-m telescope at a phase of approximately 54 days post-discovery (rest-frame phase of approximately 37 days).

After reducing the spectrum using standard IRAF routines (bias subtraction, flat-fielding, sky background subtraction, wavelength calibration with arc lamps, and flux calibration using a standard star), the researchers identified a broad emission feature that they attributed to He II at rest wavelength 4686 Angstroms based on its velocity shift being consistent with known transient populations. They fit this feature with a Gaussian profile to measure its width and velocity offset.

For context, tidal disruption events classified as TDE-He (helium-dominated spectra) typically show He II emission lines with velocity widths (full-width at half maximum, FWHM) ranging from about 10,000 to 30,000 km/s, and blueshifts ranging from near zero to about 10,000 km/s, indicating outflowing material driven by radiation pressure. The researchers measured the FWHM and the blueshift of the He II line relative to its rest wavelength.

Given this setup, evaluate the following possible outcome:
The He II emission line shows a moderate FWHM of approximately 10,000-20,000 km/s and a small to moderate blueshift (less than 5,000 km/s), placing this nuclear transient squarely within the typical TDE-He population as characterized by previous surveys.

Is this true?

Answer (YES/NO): NO